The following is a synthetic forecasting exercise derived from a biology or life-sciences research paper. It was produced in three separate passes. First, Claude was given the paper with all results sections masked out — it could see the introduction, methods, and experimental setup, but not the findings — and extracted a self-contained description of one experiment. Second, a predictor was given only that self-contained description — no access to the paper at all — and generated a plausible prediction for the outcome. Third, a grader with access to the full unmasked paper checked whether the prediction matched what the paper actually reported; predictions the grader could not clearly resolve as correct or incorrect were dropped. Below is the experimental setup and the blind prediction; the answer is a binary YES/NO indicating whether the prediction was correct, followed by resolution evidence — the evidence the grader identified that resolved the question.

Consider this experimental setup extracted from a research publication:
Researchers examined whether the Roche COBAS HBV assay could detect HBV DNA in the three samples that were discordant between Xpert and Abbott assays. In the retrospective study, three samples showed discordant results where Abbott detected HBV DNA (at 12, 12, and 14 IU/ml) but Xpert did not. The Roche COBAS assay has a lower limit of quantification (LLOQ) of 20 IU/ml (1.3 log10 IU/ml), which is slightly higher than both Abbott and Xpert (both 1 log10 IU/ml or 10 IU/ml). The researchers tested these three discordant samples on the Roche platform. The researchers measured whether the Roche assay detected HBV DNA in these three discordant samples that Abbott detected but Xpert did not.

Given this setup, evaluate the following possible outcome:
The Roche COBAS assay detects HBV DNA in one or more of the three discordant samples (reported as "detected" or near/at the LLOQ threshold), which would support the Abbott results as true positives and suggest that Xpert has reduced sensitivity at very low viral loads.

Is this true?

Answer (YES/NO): YES